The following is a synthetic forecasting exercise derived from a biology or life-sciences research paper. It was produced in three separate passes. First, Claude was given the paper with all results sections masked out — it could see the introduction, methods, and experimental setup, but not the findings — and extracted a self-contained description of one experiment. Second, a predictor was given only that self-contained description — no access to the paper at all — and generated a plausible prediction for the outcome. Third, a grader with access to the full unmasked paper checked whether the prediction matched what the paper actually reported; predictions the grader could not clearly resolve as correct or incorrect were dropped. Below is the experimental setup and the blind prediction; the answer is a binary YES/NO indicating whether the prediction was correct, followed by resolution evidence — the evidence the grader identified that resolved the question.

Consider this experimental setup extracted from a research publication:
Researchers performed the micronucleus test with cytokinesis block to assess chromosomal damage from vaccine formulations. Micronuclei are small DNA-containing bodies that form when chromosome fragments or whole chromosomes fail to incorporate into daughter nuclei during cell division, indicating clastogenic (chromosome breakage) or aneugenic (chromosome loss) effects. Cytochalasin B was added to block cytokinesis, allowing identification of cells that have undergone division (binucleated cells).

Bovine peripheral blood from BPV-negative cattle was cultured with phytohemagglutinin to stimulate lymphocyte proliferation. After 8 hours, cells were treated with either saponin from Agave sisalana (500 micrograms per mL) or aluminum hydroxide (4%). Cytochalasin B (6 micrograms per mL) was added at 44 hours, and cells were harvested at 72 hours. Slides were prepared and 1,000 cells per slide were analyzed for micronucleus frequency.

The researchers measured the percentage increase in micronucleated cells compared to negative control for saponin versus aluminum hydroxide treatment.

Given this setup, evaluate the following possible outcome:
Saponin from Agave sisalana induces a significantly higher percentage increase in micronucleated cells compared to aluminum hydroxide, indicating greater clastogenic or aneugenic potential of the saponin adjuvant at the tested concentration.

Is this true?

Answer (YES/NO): YES